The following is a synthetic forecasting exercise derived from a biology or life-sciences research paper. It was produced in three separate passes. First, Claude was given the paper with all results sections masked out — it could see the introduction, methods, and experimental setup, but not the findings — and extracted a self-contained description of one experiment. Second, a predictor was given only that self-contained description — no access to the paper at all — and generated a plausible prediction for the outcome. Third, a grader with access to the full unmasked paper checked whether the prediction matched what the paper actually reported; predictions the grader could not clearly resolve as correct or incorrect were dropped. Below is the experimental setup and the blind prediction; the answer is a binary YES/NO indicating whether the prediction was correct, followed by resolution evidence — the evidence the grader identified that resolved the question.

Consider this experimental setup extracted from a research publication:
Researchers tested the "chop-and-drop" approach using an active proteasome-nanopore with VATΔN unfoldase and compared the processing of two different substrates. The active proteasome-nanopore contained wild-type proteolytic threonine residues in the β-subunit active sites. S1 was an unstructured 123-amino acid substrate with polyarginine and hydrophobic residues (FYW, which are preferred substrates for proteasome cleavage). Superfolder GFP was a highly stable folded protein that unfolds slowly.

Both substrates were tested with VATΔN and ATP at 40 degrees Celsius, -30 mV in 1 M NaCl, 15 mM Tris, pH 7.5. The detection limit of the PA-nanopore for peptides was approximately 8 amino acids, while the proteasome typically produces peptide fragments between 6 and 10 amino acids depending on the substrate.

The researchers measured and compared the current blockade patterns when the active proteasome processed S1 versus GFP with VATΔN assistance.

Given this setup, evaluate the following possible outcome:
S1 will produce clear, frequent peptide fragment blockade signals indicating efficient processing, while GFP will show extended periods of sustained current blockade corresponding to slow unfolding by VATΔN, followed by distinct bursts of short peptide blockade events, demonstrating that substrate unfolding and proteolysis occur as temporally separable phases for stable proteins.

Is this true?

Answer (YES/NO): NO